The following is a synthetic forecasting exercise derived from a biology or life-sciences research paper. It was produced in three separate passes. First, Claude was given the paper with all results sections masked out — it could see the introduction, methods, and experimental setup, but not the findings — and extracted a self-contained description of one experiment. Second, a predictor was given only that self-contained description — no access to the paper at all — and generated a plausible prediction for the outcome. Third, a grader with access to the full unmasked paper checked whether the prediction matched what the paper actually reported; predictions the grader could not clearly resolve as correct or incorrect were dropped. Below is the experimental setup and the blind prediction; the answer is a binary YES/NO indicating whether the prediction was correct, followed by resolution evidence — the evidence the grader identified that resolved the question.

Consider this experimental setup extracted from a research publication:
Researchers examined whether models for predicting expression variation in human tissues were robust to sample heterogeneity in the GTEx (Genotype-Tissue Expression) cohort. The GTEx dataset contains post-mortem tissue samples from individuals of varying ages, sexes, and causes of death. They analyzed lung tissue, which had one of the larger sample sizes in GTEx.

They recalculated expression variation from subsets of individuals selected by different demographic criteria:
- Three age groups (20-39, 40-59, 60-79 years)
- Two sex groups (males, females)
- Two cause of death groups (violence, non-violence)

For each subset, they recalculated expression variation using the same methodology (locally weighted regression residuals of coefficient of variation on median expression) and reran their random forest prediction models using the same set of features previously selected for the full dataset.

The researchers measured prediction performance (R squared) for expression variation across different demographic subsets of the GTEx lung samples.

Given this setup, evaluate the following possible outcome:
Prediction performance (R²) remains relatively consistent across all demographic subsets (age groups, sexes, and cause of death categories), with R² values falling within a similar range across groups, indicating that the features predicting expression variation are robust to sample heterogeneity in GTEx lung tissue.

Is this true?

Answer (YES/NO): YES